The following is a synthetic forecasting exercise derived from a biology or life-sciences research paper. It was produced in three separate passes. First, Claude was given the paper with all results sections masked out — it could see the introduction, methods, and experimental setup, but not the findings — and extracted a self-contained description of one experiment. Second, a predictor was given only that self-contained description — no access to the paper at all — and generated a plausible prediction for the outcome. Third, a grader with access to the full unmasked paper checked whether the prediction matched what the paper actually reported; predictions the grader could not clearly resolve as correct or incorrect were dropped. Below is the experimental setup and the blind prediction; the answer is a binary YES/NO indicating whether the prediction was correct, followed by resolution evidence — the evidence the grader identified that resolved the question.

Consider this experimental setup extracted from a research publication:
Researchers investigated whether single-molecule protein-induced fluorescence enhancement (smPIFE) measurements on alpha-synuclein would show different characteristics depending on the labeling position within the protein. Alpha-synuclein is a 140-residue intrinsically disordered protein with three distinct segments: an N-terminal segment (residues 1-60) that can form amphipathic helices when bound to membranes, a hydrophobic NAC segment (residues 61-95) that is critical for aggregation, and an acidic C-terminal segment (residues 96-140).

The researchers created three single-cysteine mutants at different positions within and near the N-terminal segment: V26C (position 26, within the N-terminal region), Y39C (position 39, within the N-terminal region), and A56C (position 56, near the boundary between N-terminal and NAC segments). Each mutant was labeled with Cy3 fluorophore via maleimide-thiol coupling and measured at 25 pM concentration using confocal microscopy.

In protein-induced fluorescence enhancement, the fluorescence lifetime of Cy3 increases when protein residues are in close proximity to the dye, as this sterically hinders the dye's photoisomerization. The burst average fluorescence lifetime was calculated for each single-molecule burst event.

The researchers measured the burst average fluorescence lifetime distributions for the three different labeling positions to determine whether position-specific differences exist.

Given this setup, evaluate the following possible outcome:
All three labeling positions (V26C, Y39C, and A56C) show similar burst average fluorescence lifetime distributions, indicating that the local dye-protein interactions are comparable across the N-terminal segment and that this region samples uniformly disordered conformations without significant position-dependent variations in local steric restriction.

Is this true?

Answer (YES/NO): NO